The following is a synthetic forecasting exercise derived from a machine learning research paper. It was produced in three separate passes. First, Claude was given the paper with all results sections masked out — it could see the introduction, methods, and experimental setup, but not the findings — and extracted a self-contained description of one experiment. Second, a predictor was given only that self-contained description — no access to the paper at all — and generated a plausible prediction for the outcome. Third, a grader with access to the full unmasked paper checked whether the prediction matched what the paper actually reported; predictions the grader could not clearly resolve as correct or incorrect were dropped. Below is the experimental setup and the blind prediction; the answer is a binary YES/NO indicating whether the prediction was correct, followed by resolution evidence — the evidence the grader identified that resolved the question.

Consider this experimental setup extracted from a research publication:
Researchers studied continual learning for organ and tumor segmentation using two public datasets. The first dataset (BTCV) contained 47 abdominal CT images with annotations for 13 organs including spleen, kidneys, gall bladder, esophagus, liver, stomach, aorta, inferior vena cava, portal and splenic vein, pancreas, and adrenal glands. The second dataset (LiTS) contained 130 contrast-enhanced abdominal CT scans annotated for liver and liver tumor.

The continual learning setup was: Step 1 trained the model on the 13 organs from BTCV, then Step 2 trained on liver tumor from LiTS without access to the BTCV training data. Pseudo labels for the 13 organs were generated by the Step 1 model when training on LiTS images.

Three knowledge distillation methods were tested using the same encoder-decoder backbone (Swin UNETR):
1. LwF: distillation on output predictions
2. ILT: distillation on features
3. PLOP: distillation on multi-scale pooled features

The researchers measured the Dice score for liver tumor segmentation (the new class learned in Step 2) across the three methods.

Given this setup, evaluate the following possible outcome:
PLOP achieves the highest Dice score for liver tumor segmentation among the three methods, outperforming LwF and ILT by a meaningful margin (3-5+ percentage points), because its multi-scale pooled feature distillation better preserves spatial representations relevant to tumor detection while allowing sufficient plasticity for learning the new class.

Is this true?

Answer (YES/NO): NO